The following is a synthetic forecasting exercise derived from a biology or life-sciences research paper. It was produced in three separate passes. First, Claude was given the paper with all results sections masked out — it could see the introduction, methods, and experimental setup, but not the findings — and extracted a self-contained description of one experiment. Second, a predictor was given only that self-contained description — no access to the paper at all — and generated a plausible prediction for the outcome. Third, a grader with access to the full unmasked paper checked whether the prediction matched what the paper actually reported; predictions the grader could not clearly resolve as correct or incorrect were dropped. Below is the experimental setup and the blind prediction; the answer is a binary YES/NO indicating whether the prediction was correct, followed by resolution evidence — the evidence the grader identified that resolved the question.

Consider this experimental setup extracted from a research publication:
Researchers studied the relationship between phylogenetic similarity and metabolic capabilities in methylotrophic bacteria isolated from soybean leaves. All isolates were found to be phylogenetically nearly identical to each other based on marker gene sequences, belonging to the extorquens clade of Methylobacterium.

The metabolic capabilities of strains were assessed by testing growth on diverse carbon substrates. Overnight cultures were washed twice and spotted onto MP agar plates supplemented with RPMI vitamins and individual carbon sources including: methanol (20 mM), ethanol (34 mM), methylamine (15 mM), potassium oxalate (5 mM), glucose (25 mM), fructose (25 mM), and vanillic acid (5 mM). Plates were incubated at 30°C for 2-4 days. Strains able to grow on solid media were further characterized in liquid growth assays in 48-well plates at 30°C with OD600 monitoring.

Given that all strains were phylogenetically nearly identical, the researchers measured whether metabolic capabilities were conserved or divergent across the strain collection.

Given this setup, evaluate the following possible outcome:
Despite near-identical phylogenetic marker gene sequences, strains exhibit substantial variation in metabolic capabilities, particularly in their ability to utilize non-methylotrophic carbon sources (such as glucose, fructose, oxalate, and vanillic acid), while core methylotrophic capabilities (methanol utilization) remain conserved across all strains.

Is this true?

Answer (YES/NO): NO